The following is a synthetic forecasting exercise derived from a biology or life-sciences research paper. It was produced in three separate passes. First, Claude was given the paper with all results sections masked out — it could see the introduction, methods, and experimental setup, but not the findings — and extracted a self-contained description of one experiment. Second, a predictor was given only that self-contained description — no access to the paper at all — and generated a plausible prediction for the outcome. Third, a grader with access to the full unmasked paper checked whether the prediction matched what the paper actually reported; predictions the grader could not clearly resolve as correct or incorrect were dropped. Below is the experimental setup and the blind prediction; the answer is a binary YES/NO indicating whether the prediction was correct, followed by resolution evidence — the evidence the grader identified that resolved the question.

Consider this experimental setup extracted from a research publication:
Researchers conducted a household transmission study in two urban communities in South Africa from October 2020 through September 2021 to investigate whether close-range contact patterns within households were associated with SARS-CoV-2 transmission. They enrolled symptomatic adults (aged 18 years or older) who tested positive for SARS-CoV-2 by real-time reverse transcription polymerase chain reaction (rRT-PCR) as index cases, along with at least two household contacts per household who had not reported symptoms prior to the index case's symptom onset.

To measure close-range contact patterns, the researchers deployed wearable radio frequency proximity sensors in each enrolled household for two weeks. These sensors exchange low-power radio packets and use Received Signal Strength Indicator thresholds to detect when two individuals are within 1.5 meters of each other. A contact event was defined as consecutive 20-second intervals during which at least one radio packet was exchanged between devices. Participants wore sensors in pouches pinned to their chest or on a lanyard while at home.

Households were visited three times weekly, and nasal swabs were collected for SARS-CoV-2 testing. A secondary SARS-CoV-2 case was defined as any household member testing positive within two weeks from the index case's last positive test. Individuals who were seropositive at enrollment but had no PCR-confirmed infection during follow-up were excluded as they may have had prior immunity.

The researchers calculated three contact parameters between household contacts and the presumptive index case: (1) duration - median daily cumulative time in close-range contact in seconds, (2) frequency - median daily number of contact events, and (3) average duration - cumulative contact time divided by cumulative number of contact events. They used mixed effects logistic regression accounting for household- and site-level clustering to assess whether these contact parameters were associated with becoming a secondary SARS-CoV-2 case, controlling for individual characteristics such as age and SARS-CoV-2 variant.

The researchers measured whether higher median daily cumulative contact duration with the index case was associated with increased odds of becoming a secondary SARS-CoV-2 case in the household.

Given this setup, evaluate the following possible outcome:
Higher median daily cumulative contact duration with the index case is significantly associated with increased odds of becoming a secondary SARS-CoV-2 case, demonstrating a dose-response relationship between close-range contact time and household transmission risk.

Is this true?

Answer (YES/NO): NO